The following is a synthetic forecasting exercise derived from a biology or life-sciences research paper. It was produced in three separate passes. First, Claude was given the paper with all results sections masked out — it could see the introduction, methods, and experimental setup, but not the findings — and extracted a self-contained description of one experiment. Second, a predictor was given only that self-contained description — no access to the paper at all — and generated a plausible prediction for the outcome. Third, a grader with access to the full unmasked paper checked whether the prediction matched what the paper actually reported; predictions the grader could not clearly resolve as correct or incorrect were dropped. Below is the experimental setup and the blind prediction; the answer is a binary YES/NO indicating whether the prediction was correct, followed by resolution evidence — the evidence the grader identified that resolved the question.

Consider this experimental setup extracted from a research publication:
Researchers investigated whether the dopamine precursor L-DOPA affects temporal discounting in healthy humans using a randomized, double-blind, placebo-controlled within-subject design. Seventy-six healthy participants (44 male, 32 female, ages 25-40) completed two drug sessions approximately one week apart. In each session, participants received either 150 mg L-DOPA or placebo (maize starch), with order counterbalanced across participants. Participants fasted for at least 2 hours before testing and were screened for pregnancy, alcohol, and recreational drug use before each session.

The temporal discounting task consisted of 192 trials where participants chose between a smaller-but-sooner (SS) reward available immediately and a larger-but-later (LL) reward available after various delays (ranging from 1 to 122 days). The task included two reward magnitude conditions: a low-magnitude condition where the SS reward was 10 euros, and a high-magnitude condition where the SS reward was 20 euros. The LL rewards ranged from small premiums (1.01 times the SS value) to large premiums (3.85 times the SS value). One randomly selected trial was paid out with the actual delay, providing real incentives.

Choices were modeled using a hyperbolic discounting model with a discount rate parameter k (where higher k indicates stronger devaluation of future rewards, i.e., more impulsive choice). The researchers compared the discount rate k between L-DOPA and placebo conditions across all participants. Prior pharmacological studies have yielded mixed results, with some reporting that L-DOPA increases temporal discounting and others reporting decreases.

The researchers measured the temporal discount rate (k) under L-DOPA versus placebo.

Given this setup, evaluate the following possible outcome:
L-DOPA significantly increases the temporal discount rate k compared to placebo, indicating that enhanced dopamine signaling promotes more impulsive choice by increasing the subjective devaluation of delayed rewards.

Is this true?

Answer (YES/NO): NO